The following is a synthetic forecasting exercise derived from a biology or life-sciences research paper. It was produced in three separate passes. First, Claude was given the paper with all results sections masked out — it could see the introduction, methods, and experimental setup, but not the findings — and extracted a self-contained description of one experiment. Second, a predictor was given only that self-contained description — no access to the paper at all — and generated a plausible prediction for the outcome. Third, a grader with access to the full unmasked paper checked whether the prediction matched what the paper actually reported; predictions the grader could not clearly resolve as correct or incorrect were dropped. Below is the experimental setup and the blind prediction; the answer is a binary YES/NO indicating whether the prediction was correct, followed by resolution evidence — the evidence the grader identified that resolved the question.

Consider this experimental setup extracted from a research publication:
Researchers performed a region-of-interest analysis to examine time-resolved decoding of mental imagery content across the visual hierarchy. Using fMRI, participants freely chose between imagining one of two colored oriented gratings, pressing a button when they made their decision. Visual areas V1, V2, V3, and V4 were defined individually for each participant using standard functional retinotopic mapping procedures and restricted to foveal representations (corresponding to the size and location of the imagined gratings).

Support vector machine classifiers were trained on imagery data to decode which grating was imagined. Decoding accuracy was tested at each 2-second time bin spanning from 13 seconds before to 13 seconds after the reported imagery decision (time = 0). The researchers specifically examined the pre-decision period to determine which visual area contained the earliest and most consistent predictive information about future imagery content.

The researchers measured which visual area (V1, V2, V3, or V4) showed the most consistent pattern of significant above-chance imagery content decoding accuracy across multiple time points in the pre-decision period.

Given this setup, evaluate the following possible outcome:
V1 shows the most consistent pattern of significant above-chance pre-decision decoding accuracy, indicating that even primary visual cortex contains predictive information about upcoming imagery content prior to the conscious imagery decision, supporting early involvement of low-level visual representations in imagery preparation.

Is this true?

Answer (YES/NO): YES